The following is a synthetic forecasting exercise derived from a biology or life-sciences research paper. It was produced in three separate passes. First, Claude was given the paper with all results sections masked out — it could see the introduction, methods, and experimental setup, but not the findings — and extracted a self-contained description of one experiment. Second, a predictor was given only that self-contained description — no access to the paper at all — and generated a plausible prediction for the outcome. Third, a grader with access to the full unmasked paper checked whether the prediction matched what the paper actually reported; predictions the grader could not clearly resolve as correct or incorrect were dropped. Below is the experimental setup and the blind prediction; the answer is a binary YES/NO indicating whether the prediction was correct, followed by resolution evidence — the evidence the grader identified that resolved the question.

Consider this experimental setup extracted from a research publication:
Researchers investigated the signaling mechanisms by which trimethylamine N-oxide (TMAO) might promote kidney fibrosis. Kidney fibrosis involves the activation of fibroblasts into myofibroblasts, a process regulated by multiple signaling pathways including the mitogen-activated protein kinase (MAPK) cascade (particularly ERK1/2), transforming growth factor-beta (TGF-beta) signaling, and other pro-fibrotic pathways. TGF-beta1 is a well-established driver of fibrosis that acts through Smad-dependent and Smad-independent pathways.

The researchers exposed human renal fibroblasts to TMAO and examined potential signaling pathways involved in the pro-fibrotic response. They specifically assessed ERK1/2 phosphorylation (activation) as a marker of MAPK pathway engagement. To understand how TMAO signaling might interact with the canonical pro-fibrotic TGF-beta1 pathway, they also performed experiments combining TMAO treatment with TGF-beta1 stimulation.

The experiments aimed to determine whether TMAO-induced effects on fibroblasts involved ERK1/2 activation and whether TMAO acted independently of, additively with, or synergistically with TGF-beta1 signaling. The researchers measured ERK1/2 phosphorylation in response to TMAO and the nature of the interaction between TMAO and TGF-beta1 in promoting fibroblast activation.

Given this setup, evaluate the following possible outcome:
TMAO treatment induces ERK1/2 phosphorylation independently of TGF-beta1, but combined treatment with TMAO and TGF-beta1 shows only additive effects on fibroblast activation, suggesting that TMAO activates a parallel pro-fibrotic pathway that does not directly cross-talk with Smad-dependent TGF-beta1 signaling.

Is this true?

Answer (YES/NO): NO